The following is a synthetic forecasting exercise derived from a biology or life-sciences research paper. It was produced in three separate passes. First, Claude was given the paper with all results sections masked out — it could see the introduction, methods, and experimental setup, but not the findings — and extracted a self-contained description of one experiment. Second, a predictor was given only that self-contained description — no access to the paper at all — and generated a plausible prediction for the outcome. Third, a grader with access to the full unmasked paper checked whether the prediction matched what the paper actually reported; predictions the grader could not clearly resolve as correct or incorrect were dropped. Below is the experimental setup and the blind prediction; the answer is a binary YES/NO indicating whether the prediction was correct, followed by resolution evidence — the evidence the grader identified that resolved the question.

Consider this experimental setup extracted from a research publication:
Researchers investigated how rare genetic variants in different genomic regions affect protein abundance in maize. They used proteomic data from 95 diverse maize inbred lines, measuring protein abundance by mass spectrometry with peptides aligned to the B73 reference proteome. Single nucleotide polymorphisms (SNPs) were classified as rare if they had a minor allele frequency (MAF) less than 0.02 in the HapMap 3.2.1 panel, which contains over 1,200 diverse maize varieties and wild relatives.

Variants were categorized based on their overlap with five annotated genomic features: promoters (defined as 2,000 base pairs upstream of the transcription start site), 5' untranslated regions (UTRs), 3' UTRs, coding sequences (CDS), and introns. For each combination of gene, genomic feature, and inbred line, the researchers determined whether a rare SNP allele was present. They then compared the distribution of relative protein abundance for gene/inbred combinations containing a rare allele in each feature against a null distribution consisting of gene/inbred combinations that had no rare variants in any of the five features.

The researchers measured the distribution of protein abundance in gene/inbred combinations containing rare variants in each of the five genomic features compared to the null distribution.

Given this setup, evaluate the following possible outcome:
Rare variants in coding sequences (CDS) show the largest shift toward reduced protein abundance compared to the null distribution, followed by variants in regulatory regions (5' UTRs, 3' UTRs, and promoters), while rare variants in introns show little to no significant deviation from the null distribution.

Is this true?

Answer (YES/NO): NO